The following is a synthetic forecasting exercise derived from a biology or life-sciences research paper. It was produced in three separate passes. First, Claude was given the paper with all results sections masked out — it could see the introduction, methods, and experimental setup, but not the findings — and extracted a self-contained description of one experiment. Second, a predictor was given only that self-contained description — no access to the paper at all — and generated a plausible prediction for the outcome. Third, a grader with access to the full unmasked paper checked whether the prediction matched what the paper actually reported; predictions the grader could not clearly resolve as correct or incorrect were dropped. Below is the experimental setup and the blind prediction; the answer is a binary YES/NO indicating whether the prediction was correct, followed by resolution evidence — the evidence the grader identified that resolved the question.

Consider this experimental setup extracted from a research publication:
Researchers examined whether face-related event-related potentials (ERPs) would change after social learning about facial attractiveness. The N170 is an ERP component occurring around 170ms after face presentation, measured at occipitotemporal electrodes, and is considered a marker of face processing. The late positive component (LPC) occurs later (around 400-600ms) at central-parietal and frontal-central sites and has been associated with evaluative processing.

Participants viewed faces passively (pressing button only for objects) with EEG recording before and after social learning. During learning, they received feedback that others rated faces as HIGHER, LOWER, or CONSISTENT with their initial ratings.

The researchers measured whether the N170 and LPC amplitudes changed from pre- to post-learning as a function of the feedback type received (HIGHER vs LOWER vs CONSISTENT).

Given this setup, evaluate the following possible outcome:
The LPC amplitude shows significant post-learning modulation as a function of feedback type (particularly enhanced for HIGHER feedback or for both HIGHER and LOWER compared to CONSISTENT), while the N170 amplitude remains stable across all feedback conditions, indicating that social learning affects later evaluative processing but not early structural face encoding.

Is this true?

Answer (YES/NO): NO